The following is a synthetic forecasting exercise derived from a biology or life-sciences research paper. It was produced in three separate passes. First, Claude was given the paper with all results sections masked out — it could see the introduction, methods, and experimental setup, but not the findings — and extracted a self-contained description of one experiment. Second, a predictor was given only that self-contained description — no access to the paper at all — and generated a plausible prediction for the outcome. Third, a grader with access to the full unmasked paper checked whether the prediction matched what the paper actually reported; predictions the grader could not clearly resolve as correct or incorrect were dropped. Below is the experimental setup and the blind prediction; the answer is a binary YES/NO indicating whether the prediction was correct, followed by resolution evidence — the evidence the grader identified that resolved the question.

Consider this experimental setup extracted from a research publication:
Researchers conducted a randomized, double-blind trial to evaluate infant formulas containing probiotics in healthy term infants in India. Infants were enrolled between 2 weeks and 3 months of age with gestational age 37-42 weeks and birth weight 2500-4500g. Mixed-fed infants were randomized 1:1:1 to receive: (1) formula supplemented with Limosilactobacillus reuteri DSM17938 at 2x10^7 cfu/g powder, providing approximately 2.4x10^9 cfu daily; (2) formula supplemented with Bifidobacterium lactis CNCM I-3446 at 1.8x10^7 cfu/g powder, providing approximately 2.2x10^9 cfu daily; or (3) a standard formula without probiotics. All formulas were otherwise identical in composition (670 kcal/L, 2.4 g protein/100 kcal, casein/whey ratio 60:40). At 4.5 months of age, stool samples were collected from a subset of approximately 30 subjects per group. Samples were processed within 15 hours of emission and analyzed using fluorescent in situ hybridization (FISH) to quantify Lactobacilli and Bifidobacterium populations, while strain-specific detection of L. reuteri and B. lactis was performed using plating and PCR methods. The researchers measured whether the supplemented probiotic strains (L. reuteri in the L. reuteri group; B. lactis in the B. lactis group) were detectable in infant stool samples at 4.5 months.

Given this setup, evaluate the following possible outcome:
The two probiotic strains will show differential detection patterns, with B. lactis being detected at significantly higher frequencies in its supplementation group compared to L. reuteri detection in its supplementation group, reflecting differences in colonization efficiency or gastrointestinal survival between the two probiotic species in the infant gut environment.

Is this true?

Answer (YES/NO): NO